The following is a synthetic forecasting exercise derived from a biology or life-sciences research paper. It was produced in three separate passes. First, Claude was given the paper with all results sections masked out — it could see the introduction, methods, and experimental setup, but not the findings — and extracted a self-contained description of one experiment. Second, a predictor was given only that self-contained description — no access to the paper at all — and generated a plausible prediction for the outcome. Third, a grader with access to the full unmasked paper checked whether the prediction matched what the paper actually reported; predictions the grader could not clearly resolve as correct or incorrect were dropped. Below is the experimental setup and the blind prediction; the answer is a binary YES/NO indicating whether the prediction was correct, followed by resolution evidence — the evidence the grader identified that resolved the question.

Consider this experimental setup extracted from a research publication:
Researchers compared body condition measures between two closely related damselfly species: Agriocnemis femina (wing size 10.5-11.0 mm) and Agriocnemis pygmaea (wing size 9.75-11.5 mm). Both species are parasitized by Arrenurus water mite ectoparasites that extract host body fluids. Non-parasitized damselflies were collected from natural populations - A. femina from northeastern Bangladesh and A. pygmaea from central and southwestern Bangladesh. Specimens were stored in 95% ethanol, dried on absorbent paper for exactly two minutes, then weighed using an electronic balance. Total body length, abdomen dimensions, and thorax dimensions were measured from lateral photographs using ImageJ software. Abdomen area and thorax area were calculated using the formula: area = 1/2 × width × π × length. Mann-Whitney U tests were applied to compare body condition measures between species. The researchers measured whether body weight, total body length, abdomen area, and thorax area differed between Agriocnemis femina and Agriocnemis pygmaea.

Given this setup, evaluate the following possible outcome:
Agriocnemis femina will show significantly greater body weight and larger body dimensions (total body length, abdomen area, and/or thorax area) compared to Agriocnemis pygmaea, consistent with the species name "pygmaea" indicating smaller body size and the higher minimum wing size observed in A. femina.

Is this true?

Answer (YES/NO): YES